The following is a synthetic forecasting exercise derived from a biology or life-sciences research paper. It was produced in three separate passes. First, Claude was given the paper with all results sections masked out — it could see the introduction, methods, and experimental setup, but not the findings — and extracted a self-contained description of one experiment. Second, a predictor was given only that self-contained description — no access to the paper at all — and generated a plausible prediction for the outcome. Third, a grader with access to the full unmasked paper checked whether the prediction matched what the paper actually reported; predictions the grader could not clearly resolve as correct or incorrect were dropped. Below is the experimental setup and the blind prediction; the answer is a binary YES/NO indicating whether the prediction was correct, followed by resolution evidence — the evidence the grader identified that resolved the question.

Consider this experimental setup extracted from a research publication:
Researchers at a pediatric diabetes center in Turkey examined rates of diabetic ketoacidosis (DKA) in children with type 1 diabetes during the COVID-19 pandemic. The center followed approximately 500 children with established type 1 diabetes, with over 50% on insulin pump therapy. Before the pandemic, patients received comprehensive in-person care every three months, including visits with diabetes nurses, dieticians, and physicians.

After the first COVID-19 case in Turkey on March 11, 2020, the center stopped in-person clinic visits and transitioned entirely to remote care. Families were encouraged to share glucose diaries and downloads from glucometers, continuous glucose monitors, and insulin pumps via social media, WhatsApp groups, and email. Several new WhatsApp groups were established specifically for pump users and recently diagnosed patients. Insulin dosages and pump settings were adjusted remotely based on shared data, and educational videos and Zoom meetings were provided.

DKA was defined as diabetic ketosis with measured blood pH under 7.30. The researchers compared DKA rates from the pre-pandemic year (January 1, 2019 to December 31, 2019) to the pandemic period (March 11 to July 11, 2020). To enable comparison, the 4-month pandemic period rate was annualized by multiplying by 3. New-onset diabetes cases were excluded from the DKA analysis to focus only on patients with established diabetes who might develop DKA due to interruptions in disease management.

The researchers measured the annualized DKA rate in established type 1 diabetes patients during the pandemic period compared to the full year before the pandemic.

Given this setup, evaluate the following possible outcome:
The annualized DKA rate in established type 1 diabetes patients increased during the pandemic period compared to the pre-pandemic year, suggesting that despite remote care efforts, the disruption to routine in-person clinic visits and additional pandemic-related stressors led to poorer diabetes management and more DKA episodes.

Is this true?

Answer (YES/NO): NO